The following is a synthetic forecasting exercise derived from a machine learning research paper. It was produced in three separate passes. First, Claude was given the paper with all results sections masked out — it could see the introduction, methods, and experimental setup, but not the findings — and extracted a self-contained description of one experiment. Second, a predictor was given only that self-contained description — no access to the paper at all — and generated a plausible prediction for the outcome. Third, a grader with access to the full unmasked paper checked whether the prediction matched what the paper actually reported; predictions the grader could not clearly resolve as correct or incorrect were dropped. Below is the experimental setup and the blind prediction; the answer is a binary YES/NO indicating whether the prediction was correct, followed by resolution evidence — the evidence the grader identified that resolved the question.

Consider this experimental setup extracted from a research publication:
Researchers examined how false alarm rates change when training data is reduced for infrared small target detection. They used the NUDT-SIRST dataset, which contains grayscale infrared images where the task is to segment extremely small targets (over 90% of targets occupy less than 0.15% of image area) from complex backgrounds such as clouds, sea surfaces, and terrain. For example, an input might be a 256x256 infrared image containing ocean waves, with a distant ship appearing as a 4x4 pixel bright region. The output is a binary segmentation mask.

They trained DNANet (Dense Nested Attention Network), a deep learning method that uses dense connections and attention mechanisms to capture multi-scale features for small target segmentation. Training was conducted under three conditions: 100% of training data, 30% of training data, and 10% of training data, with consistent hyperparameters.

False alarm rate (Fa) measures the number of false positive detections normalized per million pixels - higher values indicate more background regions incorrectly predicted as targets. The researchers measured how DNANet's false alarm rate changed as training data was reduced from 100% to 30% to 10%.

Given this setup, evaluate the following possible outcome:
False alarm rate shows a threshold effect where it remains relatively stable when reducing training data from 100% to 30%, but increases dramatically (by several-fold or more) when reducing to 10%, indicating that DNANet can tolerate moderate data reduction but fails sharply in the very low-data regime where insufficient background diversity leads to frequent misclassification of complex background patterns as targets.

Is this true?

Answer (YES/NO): NO